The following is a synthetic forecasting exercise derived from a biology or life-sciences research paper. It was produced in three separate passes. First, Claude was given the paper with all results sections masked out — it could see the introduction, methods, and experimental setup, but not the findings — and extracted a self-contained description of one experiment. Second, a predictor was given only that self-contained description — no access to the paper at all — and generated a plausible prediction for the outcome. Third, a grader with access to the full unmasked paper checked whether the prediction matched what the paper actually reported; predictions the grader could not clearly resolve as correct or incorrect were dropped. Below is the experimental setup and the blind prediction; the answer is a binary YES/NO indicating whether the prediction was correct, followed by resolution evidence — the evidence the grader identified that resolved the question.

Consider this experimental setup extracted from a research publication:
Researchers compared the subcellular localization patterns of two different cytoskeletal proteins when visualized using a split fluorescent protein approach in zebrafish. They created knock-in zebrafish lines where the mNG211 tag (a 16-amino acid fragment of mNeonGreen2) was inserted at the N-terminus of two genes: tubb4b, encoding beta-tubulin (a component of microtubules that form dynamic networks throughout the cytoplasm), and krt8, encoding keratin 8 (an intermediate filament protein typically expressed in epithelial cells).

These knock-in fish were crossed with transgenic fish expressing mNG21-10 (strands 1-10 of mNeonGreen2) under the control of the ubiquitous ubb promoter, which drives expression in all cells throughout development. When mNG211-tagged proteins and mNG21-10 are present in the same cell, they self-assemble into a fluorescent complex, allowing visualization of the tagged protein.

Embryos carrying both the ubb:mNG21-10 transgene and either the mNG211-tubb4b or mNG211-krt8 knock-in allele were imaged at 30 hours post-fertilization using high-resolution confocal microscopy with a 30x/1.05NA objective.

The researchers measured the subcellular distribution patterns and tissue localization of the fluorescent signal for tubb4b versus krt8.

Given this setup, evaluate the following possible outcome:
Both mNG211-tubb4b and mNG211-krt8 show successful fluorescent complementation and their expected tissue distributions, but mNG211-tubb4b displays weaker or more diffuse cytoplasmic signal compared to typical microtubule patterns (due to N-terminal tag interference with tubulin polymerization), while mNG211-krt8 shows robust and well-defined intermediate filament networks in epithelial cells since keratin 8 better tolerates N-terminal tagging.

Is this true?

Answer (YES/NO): NO